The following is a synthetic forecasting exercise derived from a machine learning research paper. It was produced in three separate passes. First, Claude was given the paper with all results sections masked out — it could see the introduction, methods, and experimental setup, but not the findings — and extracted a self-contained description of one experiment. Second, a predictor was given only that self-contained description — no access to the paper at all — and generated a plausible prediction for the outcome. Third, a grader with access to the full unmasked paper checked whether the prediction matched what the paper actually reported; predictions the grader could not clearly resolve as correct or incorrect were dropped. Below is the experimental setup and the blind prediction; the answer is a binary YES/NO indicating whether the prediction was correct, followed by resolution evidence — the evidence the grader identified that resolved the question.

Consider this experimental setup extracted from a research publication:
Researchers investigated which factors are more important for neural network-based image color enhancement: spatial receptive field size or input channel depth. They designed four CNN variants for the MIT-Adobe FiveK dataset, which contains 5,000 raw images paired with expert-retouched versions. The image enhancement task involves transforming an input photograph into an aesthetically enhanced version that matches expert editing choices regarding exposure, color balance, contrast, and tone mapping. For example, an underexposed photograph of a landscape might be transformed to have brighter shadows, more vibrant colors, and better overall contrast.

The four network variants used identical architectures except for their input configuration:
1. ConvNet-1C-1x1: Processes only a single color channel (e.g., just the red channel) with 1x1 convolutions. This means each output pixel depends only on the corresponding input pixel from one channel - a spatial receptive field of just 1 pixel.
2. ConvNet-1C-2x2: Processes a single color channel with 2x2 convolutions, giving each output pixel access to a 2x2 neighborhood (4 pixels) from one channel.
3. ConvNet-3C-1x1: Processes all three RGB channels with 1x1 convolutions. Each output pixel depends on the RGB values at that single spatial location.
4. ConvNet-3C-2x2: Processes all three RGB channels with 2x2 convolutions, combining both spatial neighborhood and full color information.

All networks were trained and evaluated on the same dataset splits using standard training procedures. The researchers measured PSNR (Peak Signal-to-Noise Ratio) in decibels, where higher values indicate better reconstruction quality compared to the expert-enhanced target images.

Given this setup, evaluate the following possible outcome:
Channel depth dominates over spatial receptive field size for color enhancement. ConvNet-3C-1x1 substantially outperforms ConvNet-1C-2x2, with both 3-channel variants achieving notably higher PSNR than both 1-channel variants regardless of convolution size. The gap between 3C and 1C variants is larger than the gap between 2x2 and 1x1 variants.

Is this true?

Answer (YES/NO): YES